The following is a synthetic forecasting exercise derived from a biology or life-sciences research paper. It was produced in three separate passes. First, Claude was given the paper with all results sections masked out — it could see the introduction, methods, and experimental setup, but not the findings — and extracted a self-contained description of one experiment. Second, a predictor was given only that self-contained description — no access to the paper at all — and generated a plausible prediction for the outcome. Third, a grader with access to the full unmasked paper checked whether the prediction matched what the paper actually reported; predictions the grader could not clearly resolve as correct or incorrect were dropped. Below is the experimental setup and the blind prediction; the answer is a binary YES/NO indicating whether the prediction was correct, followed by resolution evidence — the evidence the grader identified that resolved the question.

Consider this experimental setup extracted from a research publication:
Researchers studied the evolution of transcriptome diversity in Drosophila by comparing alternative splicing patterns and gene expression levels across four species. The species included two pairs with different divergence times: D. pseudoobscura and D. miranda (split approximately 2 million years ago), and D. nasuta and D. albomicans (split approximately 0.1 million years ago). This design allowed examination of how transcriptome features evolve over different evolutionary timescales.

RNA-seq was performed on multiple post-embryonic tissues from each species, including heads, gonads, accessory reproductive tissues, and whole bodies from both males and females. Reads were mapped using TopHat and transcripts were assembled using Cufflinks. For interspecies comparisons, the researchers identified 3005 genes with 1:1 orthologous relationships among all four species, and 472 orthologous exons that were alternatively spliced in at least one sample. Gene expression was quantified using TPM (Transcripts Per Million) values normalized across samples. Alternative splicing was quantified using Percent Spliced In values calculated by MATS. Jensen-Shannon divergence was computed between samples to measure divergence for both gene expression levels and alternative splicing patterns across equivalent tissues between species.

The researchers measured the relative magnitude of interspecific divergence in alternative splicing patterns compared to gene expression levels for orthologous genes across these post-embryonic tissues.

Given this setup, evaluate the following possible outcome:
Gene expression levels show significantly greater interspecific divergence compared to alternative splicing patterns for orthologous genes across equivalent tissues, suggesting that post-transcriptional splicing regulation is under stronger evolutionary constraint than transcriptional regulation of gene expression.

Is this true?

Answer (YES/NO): NO